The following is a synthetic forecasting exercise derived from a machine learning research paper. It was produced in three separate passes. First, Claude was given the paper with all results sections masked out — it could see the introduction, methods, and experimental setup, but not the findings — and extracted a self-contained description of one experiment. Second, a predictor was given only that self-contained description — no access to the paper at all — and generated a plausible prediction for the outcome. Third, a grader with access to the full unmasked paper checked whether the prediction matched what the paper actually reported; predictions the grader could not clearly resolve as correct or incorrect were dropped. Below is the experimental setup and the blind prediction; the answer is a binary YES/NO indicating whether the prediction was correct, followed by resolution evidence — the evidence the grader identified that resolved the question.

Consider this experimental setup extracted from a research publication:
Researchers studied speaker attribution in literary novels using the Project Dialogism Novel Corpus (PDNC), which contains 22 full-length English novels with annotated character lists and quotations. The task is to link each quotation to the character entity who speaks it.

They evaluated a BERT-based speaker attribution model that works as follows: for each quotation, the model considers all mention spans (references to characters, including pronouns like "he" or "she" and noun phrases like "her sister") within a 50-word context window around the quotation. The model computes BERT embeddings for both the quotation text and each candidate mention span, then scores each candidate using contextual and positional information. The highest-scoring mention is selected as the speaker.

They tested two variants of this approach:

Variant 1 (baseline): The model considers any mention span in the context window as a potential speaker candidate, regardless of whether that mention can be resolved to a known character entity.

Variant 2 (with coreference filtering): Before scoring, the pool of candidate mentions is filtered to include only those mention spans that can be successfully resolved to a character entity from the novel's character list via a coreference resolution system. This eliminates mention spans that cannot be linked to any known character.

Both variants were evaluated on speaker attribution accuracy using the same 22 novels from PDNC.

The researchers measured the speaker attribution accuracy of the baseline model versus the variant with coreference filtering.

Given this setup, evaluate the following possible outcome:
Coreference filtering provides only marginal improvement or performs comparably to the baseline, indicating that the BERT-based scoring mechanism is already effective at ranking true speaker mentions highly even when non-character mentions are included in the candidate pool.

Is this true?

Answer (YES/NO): NO